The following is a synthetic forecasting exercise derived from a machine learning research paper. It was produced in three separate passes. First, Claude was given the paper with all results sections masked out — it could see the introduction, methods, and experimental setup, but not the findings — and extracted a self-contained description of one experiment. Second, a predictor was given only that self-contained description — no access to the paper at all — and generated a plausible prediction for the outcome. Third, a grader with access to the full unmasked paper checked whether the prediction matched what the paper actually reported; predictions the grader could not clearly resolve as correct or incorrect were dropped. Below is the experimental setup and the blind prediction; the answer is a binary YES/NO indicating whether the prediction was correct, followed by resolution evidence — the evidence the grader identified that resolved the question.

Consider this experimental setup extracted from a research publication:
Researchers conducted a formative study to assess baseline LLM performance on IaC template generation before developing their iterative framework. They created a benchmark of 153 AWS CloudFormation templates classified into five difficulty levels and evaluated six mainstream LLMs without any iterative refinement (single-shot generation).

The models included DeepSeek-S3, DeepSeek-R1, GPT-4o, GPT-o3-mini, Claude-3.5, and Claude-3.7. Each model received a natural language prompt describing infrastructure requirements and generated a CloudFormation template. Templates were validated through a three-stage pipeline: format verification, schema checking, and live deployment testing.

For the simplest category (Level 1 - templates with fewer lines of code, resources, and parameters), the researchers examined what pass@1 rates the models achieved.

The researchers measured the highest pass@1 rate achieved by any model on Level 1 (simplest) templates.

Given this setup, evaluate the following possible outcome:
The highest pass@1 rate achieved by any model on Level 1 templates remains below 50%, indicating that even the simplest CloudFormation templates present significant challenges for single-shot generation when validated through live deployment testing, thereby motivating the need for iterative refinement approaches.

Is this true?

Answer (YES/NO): NO